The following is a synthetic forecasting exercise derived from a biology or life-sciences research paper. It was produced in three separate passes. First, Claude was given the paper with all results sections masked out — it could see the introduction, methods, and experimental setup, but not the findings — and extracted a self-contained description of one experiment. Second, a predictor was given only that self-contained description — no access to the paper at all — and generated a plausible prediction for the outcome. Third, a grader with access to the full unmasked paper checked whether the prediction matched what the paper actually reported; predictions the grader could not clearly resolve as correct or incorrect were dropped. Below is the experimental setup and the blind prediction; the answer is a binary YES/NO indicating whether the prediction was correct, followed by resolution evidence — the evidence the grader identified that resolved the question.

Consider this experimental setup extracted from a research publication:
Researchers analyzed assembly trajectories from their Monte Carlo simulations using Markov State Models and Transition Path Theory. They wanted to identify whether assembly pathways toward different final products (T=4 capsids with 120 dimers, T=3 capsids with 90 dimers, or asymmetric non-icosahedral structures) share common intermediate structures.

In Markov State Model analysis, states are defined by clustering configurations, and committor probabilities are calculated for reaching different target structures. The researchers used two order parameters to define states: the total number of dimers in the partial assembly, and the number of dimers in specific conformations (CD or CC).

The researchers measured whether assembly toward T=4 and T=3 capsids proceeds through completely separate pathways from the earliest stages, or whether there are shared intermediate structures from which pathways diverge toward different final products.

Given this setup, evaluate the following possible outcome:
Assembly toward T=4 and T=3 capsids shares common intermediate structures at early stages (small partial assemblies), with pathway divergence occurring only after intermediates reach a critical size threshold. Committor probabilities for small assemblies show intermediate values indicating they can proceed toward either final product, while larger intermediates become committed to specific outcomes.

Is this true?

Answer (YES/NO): YES